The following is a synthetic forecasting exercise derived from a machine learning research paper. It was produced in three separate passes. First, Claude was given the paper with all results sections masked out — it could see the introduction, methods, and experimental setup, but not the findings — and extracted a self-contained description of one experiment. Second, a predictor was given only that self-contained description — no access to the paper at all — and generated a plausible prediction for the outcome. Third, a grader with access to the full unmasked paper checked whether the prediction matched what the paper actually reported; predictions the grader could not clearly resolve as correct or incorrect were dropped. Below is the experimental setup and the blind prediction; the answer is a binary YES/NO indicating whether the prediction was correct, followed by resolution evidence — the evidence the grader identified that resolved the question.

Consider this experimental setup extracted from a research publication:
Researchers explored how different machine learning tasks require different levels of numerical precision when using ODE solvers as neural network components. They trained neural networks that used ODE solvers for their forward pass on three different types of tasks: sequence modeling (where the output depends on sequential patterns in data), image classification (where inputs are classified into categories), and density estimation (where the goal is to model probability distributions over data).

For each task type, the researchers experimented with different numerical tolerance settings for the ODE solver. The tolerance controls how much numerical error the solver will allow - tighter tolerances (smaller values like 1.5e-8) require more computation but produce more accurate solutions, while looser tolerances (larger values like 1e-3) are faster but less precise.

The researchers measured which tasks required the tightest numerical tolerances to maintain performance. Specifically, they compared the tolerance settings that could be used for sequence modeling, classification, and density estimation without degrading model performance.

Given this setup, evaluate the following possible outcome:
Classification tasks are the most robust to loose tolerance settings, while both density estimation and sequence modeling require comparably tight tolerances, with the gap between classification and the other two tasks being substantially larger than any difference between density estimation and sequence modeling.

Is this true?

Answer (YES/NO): NO